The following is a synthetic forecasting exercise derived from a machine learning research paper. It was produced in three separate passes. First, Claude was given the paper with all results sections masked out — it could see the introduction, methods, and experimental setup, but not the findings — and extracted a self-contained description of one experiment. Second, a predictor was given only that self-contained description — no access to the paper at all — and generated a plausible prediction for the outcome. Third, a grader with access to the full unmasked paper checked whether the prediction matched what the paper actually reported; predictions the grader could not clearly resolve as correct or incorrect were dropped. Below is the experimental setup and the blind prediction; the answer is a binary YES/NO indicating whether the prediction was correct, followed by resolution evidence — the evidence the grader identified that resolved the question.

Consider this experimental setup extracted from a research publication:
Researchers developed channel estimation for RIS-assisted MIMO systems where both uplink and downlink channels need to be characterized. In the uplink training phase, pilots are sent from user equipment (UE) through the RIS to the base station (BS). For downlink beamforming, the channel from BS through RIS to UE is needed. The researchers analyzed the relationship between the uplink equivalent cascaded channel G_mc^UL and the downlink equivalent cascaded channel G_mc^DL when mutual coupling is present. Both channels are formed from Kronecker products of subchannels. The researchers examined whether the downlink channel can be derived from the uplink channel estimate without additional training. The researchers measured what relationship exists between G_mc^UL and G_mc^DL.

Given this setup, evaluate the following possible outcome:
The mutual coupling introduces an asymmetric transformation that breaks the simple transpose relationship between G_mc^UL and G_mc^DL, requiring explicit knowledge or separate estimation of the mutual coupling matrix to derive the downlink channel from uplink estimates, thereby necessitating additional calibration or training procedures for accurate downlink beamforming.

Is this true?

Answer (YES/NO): NO